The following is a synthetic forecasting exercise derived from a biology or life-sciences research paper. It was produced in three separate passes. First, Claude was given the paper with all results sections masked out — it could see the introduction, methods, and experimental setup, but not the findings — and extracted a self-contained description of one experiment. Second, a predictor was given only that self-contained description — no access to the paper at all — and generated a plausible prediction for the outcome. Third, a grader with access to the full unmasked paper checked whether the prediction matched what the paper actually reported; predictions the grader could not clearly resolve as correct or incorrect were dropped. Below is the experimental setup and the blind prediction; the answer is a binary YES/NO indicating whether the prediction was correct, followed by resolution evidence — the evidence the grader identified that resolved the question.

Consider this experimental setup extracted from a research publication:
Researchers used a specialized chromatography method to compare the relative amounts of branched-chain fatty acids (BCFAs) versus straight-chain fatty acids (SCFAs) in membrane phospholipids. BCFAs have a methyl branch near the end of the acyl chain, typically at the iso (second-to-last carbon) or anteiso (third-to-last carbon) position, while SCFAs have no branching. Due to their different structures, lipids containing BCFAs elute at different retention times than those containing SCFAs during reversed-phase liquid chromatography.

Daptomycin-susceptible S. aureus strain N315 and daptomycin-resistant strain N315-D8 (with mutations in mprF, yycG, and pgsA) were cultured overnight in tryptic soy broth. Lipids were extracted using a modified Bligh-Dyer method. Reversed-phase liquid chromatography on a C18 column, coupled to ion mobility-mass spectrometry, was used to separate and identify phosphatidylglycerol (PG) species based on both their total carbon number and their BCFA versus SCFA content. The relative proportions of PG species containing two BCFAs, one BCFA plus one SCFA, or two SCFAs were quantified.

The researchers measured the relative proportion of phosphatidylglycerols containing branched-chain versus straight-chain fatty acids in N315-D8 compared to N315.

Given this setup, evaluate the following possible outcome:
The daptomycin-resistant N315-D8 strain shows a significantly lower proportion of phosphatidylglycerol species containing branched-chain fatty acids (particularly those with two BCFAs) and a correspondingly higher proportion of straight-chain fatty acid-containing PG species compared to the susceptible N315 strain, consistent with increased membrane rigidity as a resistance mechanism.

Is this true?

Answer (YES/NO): NO